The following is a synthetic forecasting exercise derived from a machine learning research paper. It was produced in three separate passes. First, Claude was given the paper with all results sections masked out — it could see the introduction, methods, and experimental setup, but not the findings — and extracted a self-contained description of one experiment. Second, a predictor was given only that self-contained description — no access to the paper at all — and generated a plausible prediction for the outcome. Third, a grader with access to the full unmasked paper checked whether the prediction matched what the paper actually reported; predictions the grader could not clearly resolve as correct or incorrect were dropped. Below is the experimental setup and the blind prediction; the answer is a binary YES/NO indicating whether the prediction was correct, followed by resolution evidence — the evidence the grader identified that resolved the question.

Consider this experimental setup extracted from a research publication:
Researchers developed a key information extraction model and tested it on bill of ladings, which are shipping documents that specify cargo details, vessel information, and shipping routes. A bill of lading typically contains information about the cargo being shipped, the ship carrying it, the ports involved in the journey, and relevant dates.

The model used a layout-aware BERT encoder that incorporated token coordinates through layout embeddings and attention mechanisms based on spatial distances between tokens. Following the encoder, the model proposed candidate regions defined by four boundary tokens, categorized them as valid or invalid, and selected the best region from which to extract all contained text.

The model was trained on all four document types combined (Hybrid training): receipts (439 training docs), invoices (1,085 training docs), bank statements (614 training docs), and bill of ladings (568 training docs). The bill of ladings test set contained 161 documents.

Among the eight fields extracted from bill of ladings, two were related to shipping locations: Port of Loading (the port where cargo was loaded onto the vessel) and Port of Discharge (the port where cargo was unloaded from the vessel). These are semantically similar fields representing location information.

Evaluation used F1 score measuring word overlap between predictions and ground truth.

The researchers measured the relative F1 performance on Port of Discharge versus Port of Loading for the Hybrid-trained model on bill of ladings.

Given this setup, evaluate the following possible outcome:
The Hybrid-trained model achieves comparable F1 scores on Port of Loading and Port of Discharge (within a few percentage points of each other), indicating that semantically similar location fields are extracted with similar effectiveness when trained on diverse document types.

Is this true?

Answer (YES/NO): YES